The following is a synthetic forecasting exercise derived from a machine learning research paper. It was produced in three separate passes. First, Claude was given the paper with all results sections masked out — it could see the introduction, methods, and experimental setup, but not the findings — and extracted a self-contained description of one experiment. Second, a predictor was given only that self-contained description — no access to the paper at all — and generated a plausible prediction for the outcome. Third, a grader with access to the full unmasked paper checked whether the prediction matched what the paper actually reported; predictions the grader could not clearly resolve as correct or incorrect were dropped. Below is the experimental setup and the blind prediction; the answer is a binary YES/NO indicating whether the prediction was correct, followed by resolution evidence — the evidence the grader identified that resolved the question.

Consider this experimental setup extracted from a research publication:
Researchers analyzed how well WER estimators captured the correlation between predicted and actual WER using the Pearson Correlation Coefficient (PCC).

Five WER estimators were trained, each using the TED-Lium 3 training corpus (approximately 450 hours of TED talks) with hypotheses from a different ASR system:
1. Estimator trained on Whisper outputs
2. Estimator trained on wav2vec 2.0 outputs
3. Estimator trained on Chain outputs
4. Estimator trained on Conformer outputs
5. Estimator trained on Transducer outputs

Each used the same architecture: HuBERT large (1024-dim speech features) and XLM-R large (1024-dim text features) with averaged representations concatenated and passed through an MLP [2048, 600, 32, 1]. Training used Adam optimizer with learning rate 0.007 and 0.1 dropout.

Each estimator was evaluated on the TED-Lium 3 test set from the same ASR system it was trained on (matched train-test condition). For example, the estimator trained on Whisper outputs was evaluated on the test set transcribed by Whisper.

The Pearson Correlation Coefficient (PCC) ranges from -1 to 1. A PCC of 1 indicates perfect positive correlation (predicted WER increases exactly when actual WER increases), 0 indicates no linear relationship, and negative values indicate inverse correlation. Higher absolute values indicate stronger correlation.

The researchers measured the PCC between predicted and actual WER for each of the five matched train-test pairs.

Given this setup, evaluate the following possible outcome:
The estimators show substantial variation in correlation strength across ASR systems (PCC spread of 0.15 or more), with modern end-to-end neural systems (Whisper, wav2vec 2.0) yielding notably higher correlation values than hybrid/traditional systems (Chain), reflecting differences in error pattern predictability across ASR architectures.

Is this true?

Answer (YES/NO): NO